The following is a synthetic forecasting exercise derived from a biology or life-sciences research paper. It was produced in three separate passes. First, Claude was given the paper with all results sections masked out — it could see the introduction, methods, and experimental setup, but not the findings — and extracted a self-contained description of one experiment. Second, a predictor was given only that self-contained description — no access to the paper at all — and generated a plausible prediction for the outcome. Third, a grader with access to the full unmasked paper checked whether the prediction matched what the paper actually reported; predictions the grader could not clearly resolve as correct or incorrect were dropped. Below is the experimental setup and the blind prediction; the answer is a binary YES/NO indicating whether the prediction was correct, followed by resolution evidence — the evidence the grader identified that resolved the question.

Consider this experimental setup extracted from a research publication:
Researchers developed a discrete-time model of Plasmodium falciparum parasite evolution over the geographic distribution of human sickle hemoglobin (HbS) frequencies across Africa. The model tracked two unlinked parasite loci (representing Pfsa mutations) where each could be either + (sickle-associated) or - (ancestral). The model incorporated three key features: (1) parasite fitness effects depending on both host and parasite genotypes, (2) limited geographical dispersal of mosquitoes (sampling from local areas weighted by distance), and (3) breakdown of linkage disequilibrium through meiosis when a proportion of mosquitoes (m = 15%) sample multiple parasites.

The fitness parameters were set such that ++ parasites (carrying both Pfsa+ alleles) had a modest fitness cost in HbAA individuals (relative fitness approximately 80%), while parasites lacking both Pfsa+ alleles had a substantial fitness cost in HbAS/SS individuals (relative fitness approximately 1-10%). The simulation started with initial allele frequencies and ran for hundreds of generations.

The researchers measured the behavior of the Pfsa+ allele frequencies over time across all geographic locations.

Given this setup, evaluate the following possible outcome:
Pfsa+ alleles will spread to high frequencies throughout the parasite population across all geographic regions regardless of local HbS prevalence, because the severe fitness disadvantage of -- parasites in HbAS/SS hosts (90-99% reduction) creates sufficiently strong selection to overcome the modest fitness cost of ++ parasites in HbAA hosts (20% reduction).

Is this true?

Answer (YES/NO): NO